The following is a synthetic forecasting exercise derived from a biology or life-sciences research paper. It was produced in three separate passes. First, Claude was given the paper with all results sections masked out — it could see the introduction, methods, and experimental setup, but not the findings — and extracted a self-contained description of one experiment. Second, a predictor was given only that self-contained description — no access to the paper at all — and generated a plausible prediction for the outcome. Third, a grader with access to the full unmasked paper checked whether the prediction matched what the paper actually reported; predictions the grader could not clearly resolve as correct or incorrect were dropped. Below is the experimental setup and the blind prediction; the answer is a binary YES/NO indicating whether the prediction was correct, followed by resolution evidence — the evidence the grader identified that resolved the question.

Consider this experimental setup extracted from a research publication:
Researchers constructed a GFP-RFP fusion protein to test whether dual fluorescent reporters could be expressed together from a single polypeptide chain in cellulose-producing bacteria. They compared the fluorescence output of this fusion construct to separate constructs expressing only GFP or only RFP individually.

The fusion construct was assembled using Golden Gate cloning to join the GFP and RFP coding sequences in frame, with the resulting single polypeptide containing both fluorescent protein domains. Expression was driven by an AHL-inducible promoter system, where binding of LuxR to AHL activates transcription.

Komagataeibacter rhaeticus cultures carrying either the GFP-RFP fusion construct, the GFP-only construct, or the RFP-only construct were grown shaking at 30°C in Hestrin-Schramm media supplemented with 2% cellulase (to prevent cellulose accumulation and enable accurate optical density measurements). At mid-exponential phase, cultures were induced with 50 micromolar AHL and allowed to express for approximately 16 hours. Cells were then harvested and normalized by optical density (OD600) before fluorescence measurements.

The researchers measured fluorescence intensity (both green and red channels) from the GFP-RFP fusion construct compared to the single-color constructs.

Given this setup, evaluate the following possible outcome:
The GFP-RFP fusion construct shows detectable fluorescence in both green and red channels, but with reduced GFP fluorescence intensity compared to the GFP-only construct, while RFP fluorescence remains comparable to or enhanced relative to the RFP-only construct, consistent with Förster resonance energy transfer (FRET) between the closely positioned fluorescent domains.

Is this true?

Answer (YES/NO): NO